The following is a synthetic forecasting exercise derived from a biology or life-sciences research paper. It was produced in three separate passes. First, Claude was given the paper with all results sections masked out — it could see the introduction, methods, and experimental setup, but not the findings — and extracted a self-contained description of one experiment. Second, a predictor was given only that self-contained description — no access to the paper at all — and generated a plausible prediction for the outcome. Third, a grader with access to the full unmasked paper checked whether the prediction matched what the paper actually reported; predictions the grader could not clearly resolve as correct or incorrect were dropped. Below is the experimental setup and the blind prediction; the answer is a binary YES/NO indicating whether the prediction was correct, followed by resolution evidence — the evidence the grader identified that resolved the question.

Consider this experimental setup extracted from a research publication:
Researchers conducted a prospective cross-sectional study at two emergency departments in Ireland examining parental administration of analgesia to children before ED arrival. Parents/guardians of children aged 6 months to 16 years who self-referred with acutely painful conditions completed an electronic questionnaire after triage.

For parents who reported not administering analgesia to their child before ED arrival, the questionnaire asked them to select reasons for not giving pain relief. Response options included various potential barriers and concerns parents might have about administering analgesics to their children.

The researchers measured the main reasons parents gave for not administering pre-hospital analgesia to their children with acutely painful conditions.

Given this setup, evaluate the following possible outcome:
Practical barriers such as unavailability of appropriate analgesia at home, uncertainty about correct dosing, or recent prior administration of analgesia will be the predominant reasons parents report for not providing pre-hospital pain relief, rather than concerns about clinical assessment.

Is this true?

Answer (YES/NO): NO